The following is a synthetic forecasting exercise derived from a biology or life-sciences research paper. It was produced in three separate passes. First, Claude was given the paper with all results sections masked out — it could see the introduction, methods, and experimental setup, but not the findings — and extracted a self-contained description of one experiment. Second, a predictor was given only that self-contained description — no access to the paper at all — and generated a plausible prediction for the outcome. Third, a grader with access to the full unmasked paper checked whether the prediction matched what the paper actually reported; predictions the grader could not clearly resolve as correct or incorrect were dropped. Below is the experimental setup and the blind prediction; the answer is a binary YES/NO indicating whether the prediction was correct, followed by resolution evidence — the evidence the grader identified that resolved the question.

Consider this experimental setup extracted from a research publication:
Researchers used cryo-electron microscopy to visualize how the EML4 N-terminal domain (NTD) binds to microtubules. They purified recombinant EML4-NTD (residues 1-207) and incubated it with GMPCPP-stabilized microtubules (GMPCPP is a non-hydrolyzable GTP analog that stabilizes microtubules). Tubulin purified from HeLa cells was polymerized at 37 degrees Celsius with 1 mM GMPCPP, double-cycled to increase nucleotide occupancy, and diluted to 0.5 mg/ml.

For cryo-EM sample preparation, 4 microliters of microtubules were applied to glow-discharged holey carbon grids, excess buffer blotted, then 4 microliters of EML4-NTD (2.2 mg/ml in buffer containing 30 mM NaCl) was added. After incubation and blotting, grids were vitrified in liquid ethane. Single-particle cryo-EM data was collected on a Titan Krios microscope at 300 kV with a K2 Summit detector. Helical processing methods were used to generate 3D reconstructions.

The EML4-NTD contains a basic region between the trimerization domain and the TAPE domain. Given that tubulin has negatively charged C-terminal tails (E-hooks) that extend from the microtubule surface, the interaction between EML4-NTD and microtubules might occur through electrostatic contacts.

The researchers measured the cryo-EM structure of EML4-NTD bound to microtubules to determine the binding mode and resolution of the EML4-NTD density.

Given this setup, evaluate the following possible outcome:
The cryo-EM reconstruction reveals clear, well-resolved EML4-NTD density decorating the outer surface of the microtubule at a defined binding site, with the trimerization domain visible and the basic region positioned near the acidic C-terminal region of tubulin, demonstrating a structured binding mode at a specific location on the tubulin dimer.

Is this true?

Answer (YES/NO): NO